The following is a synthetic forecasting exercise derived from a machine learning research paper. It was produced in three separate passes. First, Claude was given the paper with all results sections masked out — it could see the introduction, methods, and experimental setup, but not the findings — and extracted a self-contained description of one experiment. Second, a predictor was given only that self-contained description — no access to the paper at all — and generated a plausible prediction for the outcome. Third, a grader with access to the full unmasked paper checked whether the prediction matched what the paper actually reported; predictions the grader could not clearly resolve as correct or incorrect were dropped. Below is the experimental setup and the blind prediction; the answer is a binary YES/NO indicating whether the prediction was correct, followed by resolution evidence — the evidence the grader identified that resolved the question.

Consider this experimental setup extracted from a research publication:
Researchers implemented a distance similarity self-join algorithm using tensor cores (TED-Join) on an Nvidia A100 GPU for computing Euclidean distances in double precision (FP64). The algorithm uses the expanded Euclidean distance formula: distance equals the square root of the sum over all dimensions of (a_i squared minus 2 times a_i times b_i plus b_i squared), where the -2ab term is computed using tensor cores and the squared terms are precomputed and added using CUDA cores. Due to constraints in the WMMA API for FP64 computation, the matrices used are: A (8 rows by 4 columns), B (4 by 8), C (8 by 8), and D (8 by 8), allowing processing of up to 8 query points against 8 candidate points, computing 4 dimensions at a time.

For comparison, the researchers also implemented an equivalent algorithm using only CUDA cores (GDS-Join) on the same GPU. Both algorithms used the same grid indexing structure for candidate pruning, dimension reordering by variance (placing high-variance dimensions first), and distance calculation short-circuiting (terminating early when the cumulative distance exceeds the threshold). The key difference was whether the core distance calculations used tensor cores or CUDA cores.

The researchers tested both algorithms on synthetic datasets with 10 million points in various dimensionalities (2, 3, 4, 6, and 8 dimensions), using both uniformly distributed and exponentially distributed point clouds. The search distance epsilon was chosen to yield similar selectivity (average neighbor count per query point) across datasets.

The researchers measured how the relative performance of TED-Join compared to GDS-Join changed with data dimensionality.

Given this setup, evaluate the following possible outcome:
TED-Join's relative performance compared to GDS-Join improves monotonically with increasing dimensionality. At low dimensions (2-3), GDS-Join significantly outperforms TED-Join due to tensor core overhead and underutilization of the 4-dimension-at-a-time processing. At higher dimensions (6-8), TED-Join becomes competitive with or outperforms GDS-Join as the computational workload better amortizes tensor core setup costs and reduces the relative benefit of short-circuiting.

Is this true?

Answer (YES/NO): NO